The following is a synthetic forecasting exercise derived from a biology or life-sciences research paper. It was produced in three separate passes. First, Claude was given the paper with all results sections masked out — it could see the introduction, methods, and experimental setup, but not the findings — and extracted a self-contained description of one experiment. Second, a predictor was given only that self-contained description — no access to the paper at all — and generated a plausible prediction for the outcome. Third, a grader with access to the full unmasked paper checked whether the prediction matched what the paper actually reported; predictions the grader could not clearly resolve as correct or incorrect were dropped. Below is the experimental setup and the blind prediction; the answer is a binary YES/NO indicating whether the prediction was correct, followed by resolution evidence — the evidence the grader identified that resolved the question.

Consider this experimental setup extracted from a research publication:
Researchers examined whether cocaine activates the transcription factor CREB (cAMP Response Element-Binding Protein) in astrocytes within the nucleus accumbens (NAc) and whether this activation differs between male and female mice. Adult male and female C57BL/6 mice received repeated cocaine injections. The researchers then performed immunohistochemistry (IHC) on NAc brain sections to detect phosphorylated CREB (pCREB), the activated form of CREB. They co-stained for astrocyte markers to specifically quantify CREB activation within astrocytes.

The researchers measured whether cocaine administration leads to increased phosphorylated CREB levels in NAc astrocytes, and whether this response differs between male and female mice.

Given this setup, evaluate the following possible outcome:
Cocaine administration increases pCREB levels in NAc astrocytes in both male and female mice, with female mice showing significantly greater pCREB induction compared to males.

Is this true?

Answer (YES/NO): NO